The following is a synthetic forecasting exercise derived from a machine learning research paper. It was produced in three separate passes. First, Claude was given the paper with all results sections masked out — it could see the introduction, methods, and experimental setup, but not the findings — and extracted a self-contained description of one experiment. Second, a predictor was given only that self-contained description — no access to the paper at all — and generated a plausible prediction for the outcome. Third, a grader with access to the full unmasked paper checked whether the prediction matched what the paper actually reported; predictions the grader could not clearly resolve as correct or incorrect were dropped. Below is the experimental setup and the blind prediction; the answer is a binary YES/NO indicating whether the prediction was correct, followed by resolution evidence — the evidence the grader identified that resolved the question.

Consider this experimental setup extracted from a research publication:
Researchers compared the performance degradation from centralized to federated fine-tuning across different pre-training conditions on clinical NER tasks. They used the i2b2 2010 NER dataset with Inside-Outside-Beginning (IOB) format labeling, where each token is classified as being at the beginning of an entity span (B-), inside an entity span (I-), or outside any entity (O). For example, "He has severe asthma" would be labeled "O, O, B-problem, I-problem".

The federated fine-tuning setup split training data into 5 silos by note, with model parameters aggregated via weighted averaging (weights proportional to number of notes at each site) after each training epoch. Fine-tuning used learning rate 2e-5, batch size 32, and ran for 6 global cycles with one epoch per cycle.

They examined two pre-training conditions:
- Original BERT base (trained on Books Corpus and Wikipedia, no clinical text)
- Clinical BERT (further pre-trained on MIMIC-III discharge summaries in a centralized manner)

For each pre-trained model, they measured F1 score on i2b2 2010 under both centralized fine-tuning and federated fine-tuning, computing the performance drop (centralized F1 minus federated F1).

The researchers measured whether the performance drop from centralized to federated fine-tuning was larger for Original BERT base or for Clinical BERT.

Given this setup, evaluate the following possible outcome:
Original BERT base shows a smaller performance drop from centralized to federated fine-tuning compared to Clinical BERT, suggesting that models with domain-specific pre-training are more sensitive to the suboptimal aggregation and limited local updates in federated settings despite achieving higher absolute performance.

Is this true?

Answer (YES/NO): NO